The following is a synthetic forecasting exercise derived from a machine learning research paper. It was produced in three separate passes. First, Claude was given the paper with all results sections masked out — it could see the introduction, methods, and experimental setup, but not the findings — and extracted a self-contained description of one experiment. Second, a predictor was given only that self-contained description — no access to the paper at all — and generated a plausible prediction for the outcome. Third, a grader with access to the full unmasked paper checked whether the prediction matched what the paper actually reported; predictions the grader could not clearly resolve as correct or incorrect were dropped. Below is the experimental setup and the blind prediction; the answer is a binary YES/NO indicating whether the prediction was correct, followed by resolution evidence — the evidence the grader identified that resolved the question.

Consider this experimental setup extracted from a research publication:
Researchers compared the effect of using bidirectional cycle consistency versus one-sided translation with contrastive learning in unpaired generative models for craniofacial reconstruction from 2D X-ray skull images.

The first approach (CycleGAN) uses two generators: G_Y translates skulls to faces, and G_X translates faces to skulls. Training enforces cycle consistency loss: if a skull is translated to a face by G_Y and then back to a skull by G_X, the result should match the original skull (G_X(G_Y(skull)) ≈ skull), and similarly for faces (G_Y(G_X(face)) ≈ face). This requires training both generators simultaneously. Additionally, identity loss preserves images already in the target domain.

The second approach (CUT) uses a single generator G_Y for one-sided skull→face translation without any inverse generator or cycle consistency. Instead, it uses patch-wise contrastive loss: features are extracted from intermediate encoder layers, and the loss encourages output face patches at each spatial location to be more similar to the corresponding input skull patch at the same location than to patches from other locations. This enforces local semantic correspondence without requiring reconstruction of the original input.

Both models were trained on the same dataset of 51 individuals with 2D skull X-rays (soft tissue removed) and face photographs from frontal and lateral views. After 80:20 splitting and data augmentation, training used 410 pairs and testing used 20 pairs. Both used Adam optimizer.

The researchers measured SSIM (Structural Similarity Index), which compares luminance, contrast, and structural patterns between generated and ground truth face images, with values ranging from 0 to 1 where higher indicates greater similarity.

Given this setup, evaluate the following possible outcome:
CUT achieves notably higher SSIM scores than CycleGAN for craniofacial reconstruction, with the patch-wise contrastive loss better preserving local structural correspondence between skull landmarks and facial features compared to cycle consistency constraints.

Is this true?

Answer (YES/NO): NO